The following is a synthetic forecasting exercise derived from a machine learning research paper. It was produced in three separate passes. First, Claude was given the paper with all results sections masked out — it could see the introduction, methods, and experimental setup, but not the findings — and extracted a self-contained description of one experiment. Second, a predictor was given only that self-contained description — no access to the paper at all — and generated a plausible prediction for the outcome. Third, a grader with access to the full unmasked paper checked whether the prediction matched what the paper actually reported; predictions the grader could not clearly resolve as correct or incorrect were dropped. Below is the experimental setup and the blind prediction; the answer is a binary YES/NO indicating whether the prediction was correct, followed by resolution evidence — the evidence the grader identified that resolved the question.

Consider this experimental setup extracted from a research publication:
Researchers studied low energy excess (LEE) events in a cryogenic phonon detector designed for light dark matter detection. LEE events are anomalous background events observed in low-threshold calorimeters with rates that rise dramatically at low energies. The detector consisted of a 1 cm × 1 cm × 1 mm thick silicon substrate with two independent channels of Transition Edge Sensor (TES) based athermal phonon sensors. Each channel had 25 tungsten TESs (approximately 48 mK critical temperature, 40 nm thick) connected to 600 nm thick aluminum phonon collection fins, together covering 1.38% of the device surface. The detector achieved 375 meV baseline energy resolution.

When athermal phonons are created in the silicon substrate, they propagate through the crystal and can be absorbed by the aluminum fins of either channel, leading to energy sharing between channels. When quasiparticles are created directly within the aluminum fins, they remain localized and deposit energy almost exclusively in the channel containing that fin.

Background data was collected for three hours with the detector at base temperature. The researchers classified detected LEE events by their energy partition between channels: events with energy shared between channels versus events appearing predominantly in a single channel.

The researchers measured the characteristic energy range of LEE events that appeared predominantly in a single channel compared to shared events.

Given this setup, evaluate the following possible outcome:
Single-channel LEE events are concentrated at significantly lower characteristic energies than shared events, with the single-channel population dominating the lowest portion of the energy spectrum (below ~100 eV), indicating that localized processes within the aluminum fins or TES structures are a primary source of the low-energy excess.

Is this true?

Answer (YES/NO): NO